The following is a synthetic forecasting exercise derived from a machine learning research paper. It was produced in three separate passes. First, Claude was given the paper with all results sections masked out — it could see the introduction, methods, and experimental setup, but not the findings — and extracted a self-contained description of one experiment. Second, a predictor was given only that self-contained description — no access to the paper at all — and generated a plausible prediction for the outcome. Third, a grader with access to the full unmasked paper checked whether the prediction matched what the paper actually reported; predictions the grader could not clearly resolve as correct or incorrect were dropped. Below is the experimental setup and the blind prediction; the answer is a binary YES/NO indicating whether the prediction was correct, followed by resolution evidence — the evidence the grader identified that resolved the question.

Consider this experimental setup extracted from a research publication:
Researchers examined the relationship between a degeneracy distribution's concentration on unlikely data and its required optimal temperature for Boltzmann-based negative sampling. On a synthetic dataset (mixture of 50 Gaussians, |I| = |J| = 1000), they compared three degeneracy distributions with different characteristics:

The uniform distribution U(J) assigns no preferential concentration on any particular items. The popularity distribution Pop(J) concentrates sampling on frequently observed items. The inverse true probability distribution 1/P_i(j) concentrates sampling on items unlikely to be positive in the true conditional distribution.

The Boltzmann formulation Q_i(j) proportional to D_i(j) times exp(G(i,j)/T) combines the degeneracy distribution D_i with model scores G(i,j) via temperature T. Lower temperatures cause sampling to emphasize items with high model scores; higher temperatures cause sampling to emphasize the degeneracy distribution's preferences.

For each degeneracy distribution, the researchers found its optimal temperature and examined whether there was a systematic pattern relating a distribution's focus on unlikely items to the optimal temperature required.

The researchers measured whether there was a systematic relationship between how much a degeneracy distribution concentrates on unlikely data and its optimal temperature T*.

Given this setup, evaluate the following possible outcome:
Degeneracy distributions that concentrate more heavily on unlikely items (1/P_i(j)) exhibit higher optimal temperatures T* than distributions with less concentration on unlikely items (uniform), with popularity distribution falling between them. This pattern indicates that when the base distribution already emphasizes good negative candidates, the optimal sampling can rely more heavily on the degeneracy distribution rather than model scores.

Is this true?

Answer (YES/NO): NO